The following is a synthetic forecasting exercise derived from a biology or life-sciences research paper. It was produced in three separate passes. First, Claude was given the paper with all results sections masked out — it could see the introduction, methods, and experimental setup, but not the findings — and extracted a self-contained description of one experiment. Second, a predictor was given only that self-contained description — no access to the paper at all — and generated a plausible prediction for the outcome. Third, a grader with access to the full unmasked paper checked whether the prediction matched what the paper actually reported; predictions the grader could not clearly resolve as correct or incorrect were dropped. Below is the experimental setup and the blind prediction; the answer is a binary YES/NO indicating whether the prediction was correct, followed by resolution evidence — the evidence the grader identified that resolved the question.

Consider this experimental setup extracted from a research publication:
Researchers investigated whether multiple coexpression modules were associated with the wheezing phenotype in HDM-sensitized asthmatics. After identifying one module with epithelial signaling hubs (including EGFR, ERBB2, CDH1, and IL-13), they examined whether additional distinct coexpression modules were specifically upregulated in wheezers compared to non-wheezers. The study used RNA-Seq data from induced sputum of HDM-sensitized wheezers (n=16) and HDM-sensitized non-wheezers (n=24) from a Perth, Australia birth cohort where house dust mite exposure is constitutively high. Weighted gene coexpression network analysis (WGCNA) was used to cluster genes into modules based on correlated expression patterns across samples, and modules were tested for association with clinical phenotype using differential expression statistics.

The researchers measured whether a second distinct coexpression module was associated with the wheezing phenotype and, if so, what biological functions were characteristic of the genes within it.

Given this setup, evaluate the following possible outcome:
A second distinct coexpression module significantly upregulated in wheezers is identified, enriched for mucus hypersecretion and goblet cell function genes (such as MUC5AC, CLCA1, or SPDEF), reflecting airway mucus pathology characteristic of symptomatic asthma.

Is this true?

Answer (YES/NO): NO